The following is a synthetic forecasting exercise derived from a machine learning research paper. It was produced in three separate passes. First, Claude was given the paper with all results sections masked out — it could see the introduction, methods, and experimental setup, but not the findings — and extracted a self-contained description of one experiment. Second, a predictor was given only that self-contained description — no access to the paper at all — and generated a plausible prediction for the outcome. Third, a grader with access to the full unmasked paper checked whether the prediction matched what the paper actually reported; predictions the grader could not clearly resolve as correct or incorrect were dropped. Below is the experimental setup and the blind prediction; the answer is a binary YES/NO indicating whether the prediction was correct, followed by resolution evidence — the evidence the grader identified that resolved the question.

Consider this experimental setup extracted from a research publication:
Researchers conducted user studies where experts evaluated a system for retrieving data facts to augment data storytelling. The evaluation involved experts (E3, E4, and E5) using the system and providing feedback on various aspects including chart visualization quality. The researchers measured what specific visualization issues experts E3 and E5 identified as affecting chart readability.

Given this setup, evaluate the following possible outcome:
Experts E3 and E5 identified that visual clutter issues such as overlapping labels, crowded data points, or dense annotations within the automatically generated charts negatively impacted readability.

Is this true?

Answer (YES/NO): NO